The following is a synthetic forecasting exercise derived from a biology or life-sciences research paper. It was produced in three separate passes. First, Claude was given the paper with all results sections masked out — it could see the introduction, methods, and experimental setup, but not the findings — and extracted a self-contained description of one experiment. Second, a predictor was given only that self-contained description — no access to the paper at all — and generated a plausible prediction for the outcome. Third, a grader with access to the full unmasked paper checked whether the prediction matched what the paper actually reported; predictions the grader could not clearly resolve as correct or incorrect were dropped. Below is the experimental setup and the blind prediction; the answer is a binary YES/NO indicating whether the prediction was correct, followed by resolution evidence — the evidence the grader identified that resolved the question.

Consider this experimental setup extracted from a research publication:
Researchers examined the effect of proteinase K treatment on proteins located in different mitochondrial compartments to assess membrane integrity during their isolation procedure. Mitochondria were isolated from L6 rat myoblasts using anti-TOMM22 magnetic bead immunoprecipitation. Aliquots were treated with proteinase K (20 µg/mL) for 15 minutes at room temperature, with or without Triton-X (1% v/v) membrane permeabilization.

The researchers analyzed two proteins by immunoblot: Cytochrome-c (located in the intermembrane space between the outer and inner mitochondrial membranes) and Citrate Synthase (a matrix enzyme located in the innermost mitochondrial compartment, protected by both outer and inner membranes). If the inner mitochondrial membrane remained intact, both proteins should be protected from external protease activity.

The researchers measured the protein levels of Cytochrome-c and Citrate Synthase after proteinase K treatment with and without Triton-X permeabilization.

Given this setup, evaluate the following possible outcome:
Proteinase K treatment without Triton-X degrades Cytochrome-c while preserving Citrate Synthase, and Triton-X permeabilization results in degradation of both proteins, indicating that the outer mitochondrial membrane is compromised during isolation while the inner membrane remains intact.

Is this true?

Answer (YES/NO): NO